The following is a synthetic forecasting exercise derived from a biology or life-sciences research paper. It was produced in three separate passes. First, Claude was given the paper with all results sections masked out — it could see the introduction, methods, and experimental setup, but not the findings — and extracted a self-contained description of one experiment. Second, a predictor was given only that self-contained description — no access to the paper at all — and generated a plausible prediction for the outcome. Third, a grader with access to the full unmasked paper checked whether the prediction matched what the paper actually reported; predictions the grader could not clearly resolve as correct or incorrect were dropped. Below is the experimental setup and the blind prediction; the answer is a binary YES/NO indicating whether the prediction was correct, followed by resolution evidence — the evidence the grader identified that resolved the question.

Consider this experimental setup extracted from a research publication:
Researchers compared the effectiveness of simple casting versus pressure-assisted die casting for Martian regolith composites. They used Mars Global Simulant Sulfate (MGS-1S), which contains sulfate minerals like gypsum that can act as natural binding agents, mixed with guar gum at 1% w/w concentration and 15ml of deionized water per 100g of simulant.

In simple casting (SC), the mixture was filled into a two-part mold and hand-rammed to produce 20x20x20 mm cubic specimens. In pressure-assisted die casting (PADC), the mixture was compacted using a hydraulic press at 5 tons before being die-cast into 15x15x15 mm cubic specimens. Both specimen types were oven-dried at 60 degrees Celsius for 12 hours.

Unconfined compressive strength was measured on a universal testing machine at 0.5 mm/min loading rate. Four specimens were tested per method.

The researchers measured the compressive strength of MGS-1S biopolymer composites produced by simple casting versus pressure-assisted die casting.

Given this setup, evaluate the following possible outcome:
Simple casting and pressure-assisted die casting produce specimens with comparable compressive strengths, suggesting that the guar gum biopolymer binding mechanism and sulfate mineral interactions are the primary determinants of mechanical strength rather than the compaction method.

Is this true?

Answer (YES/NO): NO